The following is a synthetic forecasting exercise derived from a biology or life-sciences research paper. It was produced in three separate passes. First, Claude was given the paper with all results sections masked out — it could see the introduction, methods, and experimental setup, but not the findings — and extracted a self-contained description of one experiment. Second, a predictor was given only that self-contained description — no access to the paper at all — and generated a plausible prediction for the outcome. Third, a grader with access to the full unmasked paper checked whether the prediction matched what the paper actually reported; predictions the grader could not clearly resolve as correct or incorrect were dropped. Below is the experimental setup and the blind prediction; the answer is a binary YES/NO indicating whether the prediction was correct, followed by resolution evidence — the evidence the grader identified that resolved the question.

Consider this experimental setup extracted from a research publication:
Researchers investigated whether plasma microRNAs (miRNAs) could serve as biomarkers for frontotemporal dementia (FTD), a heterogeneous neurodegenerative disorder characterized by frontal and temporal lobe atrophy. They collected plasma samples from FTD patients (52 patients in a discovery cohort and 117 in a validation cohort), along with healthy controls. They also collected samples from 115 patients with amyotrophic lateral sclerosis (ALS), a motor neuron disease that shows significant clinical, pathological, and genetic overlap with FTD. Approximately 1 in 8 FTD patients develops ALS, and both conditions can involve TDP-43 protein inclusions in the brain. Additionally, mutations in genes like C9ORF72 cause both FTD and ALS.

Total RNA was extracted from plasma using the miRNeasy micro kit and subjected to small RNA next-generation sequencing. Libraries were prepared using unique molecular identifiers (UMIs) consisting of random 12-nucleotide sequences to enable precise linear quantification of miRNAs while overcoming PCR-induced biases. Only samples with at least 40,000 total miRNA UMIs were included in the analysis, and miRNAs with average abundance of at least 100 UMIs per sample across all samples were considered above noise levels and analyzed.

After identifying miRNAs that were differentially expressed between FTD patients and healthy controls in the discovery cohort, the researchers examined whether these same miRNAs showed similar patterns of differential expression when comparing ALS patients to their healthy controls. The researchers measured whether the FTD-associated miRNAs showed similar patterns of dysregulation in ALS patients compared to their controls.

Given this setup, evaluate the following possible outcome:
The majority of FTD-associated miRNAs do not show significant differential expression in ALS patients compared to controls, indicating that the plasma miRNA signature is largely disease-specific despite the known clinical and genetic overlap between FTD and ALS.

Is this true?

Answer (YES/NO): NO